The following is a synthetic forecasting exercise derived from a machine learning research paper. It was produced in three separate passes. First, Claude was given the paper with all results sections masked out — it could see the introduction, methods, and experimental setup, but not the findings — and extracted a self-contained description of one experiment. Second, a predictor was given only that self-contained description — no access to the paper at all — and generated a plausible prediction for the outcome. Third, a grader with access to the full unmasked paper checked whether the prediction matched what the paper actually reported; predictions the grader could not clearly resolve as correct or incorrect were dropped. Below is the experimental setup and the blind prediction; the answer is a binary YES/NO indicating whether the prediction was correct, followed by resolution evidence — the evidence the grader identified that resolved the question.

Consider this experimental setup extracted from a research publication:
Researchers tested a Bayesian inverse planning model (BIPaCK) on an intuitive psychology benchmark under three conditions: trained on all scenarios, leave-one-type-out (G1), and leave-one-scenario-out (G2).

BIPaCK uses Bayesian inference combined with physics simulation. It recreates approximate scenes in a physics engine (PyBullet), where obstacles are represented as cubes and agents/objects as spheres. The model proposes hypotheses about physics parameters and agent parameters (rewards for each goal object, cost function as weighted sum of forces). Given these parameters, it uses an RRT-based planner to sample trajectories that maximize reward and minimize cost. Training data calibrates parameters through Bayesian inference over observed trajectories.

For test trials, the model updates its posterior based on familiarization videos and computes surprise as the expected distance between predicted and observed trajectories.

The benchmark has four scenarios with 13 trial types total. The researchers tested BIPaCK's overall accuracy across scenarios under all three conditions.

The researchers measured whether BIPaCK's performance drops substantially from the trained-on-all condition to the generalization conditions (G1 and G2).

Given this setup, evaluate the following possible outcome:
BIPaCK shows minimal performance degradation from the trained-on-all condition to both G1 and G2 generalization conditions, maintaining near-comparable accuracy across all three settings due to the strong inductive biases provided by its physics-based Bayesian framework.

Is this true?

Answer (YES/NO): YES